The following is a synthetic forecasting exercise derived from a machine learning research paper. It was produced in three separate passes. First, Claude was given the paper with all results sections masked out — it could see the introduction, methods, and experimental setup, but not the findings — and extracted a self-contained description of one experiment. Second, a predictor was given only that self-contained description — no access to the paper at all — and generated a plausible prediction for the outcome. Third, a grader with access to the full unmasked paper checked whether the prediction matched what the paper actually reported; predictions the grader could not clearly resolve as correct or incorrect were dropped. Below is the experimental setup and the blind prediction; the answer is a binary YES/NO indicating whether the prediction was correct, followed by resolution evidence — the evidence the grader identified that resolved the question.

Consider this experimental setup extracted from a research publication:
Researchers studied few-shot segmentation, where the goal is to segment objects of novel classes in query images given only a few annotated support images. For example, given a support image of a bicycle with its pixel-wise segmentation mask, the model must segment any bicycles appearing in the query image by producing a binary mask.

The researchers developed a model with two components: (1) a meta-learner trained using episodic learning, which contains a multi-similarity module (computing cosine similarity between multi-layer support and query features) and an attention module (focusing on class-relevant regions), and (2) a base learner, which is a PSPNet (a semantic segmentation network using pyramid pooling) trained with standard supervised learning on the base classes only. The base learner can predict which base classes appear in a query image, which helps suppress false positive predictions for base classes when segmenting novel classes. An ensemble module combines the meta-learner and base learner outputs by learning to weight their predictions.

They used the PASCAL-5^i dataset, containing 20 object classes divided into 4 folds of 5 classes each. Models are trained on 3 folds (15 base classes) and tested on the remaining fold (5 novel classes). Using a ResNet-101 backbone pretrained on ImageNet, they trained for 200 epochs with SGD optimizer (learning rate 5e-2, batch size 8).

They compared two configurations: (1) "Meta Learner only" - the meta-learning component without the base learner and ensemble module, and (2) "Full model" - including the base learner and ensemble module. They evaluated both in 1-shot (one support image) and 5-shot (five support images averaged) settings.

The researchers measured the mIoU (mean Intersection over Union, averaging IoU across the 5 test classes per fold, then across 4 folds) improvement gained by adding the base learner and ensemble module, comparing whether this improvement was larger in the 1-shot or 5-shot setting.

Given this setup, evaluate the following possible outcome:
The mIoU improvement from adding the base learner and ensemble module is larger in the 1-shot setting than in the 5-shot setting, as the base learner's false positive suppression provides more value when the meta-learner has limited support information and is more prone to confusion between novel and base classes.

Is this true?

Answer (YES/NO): YES